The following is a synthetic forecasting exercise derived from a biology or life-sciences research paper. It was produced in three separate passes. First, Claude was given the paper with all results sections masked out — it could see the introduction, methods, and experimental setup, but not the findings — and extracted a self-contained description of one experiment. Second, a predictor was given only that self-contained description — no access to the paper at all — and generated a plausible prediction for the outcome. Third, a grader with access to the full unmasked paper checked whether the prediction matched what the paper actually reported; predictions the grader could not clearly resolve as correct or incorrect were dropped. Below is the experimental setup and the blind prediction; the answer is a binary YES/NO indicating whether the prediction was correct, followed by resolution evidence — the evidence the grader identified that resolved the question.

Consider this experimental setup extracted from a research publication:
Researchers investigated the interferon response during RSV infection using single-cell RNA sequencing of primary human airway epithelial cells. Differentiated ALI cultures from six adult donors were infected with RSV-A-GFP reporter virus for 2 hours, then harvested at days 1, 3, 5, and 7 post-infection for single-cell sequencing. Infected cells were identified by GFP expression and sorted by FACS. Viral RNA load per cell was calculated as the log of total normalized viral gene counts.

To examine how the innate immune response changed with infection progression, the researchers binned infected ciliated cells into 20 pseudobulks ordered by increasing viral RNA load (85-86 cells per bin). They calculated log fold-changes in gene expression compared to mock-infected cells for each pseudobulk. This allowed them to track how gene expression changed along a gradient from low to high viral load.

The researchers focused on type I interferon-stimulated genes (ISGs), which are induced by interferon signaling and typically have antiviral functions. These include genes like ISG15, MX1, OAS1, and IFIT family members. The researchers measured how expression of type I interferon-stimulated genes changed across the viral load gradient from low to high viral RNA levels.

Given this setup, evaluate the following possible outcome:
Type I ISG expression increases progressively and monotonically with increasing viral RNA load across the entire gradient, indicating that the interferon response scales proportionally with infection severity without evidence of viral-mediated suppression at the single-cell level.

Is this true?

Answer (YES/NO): NO